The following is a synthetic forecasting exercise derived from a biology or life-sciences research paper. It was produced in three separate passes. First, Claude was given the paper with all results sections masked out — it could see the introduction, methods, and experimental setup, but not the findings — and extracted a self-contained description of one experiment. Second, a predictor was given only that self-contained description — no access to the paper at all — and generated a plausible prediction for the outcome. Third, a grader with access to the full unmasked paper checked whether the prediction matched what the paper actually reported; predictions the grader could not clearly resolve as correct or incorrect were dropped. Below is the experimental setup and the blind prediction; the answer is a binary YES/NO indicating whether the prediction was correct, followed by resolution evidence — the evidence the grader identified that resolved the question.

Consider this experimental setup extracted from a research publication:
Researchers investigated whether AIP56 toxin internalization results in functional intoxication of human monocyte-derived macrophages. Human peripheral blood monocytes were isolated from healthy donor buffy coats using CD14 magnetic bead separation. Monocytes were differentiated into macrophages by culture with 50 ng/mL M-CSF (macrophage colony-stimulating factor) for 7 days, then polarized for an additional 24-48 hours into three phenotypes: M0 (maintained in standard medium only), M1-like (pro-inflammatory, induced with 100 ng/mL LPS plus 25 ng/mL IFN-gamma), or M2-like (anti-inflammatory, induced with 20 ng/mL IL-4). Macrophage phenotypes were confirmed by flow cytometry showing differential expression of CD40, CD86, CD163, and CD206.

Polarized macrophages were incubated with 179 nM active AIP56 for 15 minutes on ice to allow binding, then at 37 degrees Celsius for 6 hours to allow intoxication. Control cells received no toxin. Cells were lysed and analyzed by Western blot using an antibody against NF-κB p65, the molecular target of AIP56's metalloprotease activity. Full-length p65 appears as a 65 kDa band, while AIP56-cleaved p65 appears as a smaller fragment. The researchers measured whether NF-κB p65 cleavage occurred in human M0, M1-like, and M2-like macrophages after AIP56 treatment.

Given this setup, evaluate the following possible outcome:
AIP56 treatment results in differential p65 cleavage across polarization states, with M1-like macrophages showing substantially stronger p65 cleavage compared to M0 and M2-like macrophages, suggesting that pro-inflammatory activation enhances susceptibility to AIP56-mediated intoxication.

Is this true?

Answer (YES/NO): NO